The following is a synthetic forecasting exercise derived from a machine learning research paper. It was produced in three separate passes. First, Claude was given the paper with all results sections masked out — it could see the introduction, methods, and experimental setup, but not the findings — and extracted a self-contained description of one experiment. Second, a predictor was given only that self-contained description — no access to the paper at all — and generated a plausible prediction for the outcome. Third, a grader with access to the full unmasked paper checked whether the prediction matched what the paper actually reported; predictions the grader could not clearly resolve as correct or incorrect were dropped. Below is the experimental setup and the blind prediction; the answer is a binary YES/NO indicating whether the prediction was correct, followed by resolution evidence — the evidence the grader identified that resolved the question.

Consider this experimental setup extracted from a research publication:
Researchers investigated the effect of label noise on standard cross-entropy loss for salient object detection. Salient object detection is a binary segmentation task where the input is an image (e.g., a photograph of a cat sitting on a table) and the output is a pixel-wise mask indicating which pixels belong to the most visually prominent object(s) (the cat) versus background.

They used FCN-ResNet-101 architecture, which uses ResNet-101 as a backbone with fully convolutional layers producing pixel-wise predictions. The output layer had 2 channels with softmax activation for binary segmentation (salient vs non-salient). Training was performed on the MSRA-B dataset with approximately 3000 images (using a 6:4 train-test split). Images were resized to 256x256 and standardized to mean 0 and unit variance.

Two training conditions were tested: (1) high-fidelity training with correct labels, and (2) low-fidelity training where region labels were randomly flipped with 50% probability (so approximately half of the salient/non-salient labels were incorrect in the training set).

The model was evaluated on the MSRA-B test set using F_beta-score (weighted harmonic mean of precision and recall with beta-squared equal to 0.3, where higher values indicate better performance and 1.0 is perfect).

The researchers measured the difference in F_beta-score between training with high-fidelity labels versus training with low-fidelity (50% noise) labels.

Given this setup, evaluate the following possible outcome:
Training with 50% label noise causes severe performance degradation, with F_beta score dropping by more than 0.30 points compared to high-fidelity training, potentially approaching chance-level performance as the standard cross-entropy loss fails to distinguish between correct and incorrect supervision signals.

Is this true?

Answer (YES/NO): NO